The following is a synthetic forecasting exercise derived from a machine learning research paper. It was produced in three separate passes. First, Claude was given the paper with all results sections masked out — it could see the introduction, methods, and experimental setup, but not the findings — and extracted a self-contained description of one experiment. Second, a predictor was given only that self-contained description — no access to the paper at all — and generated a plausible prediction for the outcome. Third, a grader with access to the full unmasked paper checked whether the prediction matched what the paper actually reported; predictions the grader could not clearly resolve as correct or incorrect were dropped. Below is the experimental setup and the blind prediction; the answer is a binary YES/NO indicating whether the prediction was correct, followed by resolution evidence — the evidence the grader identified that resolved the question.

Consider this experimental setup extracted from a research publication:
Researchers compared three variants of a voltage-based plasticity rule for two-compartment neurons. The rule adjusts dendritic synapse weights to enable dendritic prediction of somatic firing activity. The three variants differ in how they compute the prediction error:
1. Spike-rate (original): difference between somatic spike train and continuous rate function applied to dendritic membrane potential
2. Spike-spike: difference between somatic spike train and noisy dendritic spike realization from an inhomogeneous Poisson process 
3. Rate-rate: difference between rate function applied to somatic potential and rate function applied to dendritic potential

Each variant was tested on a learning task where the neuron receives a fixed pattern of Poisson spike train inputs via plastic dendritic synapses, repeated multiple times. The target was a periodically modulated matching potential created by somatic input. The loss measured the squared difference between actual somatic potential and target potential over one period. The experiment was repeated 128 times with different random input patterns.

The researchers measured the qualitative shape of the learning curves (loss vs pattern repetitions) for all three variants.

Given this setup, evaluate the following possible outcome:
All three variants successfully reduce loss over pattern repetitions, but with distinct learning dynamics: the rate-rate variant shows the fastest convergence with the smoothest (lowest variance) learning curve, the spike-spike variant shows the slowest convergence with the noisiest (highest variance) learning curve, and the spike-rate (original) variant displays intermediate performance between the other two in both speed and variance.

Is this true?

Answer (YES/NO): NO